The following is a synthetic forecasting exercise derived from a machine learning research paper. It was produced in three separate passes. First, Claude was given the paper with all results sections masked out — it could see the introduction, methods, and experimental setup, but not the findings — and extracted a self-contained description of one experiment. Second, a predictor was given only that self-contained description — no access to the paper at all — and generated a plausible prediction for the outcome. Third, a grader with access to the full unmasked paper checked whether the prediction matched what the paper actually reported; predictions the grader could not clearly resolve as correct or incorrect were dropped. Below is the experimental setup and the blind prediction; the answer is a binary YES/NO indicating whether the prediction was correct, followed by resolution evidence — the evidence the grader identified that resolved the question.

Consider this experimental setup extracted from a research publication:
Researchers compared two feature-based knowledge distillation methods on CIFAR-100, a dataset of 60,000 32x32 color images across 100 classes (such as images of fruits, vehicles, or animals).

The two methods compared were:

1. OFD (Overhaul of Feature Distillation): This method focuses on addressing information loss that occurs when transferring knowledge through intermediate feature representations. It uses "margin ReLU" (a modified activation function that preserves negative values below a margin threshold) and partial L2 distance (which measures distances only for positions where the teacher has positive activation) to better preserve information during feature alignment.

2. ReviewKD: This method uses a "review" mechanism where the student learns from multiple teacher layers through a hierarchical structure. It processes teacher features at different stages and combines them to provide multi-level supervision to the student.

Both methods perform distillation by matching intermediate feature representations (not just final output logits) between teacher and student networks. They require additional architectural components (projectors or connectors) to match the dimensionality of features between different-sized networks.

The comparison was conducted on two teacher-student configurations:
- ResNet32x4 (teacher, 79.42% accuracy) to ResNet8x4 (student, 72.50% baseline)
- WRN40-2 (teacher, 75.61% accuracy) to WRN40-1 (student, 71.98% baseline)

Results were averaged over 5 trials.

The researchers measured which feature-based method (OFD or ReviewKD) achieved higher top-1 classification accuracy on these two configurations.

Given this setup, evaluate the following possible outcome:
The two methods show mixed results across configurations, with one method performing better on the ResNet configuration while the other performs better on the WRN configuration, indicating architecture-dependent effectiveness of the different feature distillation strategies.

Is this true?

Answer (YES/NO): NO